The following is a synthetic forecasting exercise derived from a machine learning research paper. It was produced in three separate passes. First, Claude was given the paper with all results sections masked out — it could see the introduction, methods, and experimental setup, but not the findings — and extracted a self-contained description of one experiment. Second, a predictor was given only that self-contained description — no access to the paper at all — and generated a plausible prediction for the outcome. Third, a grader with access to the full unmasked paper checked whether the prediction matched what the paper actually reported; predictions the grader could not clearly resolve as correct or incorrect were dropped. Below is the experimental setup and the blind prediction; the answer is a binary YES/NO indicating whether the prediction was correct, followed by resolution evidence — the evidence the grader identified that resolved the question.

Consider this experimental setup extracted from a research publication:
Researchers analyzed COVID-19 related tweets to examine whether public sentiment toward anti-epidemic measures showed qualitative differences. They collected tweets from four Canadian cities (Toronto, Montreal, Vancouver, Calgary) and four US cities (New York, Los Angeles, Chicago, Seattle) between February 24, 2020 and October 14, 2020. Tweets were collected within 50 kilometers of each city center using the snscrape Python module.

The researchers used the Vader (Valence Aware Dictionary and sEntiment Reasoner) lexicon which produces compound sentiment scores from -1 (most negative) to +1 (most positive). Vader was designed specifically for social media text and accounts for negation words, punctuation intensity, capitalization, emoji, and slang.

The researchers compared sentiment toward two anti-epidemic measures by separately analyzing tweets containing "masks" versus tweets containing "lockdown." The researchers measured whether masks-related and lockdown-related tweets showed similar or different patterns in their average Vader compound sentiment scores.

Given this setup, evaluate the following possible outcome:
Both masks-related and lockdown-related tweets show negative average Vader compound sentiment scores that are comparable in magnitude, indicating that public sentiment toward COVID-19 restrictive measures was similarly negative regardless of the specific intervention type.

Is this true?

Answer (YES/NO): NO